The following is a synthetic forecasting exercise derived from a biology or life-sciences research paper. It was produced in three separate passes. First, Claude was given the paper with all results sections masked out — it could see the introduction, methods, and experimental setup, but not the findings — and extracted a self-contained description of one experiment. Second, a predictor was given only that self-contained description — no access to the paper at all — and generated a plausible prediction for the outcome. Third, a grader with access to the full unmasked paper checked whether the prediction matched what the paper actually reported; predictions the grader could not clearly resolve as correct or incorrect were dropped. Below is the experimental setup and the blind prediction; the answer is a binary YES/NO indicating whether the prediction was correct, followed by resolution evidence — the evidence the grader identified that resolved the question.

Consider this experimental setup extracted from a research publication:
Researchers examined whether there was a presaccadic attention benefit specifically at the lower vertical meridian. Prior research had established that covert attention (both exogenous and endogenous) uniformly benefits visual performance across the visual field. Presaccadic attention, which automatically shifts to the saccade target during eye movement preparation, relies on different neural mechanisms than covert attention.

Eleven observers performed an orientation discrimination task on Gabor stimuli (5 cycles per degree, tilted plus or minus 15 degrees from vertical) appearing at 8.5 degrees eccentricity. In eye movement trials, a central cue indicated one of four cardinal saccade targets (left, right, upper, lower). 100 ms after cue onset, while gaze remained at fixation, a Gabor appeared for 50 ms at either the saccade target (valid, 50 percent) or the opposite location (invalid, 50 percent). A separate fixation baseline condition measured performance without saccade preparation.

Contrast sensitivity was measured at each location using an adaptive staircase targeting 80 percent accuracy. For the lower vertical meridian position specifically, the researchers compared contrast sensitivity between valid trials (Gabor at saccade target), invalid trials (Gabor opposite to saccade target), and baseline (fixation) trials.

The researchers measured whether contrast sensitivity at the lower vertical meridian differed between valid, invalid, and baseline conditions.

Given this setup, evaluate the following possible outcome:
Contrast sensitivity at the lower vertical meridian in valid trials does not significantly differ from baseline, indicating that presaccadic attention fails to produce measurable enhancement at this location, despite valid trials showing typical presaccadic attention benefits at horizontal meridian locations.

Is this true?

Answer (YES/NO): NO